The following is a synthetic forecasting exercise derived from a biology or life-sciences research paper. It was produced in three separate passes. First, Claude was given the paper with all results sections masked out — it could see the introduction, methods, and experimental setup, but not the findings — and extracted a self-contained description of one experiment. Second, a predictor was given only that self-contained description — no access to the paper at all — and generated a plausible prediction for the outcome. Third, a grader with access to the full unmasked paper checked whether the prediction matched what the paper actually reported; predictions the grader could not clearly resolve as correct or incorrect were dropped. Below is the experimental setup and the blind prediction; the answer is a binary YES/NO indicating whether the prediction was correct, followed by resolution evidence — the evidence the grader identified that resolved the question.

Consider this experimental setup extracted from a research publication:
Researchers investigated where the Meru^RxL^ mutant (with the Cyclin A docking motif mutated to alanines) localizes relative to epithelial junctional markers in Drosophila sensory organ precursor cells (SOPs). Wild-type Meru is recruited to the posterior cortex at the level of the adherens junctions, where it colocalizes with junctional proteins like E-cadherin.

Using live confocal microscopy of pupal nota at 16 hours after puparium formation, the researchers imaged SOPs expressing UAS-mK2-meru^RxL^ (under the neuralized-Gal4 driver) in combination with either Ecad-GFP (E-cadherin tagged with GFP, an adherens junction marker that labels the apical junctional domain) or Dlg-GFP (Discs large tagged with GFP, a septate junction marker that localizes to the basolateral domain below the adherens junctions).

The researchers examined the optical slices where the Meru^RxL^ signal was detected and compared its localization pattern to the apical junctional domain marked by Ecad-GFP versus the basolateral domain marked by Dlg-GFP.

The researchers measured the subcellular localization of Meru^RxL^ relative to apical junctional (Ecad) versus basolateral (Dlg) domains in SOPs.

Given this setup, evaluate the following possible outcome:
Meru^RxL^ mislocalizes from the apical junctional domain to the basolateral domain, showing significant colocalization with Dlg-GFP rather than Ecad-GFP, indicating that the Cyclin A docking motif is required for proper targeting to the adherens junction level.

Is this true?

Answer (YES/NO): NO